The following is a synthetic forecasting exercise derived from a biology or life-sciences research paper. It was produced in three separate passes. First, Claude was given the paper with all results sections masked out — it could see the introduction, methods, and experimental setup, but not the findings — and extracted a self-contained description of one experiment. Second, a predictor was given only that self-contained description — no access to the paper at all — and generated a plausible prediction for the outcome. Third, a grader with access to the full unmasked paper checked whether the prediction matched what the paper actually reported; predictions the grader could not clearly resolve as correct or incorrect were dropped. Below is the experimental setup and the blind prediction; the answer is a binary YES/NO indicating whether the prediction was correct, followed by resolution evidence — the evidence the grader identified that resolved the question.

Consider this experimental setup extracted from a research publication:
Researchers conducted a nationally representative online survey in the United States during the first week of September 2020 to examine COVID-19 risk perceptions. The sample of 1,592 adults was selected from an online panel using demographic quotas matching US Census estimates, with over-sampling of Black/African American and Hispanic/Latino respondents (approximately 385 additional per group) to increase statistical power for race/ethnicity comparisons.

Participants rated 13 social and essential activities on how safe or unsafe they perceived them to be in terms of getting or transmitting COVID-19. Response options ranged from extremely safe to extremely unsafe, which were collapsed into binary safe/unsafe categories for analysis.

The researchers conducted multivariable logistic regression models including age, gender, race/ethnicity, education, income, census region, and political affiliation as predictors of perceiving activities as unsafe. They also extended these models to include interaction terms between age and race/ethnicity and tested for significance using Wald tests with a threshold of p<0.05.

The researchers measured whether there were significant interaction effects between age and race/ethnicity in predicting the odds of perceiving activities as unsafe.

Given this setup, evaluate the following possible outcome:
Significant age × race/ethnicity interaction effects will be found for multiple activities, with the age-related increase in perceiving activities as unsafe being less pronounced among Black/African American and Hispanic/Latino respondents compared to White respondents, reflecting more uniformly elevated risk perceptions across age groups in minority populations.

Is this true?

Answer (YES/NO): NO